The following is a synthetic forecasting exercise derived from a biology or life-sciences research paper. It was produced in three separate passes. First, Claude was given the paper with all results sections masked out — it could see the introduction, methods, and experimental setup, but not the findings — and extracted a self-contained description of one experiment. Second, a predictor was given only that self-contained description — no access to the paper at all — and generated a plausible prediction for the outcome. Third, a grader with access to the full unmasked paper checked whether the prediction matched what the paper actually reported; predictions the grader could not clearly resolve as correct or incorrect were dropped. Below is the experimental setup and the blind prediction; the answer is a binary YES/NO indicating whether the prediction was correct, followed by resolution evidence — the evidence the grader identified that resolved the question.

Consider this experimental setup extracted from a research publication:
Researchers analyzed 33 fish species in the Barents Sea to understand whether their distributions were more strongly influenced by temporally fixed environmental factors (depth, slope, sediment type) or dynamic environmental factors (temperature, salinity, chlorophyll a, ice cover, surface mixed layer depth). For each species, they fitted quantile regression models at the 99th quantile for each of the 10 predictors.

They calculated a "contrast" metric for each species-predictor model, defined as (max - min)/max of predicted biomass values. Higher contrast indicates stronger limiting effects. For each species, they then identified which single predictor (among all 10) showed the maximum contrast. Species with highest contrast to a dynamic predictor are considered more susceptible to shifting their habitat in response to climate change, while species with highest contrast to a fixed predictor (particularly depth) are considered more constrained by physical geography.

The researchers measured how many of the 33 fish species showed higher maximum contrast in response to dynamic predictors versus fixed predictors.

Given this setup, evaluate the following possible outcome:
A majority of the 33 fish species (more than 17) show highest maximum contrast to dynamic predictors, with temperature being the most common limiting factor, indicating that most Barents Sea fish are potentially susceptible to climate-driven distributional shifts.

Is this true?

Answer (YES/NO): YES